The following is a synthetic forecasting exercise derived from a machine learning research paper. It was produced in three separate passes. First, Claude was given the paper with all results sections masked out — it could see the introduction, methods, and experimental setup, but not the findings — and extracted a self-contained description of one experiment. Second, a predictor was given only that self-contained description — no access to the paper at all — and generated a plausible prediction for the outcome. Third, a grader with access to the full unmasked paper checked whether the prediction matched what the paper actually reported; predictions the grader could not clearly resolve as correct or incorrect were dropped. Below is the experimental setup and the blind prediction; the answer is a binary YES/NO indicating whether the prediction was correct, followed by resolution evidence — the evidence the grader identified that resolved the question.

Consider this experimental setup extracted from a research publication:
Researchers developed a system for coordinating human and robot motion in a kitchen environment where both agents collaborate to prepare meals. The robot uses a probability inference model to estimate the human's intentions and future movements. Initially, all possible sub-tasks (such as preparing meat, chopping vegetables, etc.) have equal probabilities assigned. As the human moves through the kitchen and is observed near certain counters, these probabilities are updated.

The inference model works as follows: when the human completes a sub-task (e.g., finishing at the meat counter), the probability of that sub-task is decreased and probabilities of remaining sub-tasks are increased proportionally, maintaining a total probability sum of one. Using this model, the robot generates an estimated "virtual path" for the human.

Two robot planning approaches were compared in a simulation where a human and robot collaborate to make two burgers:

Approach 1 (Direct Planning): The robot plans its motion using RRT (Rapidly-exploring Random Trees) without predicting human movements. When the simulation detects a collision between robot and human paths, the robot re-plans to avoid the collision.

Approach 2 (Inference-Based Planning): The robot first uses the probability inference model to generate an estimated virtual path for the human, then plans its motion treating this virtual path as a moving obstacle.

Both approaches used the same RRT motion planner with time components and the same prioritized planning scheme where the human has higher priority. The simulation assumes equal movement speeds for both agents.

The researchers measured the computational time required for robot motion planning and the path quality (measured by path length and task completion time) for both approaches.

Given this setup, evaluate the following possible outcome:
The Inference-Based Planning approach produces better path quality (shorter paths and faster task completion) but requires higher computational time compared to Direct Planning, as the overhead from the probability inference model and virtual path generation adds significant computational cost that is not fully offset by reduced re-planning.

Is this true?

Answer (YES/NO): NO